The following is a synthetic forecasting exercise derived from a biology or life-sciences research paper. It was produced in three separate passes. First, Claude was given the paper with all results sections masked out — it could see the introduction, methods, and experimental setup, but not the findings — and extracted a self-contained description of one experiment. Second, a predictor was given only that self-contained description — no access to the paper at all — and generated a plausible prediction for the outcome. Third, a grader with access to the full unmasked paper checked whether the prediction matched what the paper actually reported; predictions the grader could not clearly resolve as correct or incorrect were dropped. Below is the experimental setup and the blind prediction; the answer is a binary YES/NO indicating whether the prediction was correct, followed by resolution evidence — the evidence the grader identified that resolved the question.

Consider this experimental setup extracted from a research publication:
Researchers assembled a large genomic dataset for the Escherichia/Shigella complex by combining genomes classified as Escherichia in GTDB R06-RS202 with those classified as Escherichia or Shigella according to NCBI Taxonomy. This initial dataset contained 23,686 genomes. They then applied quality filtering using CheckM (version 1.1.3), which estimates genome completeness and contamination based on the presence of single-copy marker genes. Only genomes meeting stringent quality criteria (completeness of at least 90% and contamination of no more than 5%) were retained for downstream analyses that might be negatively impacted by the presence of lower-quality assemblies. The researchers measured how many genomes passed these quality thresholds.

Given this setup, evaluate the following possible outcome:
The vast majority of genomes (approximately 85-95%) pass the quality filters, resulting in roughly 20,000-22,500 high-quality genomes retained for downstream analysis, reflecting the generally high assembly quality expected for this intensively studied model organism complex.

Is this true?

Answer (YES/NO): NO